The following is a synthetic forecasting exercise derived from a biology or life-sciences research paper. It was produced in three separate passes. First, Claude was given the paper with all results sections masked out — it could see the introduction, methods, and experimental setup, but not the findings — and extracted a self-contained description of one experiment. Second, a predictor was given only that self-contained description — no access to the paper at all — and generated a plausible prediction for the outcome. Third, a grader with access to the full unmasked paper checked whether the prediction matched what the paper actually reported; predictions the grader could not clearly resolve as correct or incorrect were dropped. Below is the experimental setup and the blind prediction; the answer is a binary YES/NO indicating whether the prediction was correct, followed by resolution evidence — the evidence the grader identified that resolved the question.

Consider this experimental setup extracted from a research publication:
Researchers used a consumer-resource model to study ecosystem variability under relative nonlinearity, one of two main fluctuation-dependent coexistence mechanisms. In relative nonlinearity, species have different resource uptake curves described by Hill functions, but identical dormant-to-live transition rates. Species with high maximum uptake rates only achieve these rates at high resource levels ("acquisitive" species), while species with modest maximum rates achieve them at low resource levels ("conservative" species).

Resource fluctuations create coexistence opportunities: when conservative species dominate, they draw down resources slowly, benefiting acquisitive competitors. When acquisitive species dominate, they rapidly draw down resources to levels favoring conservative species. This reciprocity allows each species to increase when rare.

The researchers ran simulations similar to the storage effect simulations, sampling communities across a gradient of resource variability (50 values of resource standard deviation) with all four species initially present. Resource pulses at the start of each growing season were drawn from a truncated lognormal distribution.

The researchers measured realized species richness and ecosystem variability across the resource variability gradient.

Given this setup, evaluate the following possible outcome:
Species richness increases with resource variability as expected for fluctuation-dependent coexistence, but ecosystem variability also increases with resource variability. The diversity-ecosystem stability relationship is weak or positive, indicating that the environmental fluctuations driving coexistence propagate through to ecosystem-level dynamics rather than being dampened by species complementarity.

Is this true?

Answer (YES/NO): NO